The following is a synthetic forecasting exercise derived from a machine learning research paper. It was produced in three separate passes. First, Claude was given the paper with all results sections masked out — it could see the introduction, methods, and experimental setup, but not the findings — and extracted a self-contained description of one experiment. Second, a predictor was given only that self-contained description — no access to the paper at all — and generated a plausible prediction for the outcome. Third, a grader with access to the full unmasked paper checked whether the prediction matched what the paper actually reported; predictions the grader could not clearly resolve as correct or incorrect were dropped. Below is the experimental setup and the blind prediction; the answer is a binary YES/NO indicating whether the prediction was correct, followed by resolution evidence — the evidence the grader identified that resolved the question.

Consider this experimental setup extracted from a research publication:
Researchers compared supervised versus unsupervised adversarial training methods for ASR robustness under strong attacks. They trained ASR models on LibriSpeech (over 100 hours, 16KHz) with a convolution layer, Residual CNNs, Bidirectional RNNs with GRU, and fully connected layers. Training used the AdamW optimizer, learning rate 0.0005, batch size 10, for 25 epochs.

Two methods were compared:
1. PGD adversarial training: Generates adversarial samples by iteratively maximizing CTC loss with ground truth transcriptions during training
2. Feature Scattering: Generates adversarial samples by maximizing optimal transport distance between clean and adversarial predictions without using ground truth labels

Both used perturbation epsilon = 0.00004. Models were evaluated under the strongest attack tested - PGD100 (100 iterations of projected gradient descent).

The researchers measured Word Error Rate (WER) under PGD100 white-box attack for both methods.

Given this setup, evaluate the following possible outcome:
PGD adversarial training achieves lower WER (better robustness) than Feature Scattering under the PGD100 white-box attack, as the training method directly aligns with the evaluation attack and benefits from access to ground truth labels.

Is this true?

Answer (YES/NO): YES